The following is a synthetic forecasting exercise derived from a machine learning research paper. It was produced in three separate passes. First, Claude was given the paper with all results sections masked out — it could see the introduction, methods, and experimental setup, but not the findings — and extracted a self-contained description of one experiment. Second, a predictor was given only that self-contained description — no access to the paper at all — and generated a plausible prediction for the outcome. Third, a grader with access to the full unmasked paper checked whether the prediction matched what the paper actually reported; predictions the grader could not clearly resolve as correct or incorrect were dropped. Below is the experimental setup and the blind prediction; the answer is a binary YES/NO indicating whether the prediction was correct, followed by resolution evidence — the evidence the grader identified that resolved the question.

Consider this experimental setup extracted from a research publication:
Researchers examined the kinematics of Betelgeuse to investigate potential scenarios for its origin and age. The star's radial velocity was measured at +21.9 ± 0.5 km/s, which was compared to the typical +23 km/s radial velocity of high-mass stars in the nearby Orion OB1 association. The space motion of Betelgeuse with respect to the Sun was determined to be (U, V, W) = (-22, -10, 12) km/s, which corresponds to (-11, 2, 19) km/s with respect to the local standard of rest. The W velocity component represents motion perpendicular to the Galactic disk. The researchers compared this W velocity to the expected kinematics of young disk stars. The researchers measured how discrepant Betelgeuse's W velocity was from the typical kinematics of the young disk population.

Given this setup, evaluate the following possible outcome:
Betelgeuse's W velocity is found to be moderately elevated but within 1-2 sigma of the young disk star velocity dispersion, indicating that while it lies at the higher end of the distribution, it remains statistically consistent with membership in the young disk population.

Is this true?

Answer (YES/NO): NO